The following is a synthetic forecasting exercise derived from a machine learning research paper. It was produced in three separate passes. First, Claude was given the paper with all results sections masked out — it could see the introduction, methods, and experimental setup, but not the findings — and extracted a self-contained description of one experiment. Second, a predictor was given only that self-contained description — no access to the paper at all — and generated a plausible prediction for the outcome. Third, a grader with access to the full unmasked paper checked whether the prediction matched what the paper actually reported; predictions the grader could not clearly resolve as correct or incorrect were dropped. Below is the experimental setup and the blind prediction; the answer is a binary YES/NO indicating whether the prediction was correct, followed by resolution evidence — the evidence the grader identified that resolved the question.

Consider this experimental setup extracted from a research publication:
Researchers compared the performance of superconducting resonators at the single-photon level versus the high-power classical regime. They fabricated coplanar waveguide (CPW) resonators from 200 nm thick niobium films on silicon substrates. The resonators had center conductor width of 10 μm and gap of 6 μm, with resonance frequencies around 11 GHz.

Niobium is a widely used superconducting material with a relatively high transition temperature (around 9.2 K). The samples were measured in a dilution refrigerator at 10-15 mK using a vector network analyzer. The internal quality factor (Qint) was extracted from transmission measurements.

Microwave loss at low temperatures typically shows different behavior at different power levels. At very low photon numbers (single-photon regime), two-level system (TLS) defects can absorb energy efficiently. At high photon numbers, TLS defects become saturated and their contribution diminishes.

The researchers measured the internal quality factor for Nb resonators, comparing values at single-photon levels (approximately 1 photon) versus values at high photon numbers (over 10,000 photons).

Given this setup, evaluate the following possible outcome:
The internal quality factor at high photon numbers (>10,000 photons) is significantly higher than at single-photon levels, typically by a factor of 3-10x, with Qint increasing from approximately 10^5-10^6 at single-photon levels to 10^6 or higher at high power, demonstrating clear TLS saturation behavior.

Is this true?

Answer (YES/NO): NO